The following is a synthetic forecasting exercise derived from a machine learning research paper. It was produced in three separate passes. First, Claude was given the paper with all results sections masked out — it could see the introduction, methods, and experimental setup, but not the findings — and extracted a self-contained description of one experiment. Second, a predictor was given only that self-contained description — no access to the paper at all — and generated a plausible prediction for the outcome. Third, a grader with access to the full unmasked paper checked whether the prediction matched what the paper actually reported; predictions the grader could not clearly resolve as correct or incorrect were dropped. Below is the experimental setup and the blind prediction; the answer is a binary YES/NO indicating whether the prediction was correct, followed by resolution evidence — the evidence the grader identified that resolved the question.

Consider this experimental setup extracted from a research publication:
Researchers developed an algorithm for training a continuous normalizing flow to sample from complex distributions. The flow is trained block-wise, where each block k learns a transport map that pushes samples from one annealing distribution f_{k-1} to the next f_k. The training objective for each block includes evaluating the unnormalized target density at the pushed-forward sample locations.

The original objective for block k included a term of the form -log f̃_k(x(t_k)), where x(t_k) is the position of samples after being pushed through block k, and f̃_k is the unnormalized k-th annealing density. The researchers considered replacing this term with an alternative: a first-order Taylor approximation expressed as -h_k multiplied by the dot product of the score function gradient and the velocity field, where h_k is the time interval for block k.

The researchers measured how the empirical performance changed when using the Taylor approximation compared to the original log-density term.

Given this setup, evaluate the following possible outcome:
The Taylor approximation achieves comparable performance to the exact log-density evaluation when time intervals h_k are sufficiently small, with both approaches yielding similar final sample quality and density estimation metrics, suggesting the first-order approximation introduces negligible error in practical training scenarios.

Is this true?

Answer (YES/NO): NO